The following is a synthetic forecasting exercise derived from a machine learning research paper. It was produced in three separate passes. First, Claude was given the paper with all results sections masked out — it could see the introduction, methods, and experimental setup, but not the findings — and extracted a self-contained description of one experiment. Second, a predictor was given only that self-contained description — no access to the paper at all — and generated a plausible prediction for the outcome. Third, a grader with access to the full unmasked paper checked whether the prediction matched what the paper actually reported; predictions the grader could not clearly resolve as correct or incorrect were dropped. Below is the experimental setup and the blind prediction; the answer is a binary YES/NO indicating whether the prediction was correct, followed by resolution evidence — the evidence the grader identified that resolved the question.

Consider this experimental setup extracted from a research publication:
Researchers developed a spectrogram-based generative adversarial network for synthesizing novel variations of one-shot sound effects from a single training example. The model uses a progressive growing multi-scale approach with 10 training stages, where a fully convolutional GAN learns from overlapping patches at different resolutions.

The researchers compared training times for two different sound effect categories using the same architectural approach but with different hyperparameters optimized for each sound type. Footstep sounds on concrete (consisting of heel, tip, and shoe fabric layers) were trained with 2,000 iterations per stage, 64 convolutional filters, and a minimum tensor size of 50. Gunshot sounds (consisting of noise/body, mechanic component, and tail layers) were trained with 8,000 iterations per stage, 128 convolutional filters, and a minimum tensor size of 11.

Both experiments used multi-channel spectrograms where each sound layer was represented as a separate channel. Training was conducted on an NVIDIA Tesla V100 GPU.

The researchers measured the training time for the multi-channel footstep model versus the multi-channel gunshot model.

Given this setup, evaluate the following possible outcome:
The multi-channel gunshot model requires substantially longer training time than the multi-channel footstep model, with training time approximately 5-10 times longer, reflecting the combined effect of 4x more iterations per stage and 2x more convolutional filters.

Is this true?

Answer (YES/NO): NO